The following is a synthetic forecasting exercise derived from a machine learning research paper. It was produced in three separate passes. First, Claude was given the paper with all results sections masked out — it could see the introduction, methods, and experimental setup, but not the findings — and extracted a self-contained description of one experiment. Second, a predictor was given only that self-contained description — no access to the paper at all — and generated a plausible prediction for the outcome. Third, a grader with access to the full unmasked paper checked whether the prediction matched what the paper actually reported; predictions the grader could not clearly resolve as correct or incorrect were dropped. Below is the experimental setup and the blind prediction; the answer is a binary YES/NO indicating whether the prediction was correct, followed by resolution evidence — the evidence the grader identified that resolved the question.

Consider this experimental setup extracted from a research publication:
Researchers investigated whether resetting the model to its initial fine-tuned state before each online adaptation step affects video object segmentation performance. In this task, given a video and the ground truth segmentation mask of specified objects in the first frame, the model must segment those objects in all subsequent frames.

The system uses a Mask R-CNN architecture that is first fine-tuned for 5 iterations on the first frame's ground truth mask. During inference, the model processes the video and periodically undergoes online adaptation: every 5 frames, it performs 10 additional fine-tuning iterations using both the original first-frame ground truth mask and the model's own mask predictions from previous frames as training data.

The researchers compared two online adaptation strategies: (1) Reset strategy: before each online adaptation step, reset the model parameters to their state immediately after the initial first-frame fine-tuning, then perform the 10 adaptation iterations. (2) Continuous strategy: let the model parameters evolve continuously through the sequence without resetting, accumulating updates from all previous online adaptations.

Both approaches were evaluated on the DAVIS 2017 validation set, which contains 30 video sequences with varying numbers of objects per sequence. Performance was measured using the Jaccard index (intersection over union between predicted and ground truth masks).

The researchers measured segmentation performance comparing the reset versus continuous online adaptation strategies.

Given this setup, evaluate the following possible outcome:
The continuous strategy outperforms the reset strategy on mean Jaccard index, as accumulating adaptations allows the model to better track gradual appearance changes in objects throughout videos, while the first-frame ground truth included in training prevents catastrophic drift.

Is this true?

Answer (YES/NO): NO